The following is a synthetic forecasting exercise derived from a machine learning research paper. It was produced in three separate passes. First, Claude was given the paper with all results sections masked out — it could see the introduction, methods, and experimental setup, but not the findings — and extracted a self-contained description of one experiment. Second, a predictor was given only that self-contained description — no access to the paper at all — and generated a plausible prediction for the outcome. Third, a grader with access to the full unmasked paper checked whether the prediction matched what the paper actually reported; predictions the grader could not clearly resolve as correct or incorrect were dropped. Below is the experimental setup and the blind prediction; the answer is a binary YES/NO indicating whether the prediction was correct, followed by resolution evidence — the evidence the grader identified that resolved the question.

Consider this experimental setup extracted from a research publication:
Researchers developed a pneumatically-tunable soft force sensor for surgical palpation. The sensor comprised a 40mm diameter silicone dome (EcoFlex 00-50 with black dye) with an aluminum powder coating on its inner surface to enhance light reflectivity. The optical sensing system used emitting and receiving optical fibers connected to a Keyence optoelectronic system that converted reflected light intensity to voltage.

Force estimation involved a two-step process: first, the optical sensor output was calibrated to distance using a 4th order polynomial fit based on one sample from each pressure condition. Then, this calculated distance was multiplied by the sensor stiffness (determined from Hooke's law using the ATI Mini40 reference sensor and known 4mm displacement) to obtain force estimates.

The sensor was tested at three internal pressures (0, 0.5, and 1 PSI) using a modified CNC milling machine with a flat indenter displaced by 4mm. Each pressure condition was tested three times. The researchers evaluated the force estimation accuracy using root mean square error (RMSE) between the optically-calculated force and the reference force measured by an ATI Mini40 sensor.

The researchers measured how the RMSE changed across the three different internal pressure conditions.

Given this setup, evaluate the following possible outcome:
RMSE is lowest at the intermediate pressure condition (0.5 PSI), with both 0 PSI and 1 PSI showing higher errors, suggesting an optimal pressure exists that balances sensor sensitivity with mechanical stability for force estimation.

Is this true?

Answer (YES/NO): NO